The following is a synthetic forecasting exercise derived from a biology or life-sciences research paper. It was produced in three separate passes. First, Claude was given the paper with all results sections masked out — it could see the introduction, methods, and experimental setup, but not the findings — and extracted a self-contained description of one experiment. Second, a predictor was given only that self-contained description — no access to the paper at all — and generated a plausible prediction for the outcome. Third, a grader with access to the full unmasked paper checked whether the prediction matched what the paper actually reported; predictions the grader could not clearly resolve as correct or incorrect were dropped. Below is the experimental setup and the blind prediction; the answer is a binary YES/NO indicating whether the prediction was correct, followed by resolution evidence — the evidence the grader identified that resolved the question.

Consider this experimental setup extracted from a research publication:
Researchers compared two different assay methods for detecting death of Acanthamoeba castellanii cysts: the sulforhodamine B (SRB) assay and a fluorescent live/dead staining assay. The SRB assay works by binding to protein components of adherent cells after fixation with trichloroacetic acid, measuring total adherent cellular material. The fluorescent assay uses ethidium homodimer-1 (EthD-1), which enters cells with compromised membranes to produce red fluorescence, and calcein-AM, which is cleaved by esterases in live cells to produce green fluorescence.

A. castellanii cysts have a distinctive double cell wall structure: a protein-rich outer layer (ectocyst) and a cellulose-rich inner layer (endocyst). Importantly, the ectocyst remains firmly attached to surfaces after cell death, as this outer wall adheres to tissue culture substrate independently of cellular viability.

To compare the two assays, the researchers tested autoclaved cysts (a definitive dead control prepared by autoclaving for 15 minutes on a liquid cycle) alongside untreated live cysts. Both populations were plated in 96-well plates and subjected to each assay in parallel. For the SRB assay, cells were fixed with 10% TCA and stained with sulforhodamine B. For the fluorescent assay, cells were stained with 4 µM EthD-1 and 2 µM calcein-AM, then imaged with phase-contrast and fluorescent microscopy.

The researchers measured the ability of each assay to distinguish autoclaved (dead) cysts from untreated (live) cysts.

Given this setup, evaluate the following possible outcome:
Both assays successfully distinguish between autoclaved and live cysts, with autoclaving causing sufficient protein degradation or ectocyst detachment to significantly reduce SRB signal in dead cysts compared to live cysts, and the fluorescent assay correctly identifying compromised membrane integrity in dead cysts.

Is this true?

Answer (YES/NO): NO